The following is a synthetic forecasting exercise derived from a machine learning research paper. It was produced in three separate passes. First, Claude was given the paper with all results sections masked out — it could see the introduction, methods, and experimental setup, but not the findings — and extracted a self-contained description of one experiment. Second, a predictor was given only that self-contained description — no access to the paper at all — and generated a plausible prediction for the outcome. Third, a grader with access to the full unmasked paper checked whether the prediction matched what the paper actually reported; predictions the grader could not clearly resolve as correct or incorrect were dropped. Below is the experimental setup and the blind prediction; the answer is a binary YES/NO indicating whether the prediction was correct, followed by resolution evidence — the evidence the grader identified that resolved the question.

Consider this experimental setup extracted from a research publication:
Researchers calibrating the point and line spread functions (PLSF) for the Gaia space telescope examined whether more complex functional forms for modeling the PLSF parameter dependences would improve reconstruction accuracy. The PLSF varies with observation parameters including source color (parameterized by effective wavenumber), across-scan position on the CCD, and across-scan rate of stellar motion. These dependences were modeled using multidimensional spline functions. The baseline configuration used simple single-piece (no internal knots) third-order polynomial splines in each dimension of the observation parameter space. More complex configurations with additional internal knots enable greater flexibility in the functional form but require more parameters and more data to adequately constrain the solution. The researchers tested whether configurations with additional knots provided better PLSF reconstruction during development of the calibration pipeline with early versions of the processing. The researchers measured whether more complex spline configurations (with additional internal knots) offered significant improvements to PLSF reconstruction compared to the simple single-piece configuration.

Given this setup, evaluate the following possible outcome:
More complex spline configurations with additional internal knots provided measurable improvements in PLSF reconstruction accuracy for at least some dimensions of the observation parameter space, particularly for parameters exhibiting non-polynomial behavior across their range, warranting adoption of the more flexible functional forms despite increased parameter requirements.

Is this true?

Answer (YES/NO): NO